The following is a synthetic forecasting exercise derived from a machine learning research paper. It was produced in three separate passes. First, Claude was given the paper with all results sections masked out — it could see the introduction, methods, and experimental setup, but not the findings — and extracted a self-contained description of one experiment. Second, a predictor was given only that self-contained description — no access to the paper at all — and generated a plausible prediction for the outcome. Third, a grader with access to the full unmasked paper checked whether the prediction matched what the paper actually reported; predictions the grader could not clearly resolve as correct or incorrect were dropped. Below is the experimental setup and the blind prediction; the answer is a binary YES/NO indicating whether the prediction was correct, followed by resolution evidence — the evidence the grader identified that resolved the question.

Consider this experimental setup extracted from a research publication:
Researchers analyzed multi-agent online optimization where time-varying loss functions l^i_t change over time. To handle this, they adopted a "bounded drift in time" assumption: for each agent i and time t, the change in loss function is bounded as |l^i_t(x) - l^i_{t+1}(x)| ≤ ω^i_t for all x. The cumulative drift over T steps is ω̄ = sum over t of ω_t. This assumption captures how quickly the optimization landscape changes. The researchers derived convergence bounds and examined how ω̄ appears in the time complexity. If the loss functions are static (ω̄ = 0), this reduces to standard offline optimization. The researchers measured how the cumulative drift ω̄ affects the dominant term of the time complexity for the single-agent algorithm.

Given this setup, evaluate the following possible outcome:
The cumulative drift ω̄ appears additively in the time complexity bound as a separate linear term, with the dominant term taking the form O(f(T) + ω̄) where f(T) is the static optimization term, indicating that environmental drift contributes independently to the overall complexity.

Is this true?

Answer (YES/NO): YES